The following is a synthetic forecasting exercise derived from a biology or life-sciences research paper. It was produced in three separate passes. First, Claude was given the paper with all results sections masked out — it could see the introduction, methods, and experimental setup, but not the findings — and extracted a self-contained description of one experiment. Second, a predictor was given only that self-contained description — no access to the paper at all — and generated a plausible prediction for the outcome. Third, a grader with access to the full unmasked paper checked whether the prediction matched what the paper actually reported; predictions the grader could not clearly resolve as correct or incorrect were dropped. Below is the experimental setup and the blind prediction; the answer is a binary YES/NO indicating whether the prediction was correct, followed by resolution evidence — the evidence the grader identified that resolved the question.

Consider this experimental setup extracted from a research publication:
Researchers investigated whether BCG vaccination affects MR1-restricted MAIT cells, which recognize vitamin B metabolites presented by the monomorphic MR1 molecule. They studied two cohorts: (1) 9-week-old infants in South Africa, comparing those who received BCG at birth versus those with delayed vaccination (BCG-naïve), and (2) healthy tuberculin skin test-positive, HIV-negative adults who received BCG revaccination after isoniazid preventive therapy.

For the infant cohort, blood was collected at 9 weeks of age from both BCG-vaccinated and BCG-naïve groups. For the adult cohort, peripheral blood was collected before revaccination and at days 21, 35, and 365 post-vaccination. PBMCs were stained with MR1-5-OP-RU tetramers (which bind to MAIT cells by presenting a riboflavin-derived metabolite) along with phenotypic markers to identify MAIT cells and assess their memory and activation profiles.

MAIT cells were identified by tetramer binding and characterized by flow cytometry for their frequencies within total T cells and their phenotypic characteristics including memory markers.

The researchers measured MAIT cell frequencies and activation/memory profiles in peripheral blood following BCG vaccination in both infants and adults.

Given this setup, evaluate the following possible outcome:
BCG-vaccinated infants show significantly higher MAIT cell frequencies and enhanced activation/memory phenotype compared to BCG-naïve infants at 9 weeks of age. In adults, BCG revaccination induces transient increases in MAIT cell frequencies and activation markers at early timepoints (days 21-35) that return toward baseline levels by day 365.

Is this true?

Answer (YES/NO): NO